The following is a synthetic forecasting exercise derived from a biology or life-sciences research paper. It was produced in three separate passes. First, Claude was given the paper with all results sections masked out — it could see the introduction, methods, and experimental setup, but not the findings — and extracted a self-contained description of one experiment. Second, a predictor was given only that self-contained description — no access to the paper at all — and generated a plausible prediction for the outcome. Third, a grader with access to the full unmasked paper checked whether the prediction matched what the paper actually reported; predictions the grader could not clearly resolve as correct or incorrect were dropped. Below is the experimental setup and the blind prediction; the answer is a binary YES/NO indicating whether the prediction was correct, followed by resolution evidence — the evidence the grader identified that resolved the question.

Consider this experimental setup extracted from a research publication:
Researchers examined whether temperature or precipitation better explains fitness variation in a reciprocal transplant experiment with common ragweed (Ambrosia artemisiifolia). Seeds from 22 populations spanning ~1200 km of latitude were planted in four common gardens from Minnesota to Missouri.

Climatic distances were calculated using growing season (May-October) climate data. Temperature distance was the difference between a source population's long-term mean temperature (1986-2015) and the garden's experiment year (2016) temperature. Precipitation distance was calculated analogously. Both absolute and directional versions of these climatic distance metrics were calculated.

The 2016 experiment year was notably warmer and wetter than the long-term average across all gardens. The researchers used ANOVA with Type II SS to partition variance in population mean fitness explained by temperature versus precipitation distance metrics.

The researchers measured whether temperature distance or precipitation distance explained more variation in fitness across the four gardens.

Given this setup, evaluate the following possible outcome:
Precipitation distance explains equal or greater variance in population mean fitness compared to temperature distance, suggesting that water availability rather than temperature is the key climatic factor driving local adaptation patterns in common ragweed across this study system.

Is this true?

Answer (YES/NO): NO